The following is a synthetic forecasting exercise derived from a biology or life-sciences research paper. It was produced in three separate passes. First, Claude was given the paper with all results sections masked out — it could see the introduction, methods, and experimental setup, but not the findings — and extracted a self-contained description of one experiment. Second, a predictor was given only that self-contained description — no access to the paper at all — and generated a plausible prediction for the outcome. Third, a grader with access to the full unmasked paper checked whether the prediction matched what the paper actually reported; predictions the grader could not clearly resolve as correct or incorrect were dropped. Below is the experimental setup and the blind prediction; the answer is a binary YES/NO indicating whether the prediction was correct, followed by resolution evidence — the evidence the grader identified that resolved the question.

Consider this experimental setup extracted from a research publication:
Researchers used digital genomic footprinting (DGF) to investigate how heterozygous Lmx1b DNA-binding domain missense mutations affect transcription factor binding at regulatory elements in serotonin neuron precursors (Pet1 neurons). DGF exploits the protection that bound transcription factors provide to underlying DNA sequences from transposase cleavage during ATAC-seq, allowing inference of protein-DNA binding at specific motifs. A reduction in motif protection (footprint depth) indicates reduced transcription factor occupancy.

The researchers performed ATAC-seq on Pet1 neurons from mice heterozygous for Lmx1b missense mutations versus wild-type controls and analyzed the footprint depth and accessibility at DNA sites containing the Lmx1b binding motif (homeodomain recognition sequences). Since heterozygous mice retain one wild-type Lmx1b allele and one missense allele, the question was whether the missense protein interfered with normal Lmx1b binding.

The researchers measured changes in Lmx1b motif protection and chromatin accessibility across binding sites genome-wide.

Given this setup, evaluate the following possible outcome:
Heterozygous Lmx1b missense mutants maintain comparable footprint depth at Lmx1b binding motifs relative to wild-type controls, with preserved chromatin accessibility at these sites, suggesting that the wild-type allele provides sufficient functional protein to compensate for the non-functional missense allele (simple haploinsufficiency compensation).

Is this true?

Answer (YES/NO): NO